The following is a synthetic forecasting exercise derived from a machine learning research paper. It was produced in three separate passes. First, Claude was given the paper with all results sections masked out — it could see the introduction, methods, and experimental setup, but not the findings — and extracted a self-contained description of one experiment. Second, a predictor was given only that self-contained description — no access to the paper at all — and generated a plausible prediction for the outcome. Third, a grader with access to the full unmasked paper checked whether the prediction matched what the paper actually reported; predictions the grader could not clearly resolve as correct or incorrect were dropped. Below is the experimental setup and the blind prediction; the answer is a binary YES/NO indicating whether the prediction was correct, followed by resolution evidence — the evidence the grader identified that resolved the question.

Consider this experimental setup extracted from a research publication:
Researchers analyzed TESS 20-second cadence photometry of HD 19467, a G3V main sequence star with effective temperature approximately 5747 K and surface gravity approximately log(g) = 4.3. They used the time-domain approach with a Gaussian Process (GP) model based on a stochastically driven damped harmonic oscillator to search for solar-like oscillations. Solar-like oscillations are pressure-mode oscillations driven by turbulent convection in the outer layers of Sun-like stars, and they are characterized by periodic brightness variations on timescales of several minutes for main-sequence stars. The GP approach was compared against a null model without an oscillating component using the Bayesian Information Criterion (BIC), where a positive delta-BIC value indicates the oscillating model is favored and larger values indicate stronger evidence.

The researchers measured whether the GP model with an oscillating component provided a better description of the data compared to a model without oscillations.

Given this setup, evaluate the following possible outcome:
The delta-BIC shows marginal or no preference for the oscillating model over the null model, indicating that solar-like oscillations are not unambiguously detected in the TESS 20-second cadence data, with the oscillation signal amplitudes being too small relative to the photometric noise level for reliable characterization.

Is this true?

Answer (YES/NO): NO